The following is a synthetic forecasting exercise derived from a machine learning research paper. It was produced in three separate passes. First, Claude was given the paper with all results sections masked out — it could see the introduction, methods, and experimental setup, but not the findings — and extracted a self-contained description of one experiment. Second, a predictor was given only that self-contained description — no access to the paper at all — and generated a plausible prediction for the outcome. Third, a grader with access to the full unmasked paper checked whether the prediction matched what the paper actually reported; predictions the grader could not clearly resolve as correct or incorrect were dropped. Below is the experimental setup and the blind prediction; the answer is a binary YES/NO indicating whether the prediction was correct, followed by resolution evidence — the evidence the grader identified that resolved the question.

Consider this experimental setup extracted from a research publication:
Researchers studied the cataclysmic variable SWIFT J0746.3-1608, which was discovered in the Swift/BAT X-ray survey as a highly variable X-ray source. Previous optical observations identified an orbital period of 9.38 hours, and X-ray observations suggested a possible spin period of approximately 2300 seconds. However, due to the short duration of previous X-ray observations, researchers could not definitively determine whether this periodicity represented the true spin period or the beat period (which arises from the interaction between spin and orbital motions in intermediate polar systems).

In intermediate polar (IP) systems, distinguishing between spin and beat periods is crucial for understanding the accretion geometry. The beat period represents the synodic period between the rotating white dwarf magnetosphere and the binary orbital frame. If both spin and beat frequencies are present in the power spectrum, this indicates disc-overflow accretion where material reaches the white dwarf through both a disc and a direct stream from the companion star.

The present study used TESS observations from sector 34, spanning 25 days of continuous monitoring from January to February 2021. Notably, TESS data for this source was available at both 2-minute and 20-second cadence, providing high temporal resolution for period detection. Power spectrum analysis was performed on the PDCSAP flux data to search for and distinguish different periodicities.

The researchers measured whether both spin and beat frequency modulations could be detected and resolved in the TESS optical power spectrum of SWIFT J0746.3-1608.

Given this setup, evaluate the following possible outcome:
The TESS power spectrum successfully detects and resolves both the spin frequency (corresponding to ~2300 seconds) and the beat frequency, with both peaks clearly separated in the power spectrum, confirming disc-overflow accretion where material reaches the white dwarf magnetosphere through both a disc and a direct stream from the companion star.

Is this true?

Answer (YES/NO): YES